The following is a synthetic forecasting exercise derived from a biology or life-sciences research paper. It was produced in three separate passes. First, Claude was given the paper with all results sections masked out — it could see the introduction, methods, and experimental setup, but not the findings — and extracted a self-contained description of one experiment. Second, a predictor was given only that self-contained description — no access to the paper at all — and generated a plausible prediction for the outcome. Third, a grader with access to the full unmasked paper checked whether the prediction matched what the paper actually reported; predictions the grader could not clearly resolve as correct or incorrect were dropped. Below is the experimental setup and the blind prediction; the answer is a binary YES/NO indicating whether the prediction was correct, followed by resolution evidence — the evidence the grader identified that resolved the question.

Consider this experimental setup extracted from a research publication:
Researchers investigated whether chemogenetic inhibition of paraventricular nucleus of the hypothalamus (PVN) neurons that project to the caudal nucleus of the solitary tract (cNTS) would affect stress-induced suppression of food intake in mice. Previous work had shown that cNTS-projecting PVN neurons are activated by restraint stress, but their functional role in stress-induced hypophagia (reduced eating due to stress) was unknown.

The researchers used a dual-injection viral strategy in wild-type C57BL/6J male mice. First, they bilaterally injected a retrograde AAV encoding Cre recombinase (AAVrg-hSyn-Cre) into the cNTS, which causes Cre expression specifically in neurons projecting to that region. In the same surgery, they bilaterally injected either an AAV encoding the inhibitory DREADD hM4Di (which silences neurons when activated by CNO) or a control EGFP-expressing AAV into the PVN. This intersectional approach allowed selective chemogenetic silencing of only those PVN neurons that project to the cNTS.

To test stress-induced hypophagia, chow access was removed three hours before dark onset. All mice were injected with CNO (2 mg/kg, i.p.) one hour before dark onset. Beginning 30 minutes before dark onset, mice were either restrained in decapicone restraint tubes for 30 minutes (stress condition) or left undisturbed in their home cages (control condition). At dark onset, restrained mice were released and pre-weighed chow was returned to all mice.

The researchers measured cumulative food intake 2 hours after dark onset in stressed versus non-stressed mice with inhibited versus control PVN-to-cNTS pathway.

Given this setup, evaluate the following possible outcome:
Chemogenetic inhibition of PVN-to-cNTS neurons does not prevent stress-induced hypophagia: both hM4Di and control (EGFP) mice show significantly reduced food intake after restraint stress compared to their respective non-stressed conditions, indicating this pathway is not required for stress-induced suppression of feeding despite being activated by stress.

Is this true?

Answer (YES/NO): NO